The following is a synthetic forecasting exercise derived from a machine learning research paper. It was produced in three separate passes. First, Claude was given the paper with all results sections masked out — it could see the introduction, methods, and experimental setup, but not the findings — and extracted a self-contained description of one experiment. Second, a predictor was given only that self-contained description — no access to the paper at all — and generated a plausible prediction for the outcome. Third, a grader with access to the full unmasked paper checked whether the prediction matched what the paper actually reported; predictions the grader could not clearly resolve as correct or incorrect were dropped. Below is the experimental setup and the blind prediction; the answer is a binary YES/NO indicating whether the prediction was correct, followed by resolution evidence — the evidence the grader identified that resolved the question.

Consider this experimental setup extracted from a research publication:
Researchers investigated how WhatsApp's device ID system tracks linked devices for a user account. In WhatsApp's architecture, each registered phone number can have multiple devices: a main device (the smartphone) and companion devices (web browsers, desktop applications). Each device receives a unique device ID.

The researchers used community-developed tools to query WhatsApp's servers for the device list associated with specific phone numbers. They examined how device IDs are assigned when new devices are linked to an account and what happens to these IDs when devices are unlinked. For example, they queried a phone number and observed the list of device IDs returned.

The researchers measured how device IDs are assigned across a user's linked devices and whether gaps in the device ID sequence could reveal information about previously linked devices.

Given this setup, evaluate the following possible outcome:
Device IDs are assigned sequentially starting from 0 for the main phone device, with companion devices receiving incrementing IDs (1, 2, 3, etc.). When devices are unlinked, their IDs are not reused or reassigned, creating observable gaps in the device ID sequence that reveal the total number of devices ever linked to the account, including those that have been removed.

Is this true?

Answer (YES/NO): YES